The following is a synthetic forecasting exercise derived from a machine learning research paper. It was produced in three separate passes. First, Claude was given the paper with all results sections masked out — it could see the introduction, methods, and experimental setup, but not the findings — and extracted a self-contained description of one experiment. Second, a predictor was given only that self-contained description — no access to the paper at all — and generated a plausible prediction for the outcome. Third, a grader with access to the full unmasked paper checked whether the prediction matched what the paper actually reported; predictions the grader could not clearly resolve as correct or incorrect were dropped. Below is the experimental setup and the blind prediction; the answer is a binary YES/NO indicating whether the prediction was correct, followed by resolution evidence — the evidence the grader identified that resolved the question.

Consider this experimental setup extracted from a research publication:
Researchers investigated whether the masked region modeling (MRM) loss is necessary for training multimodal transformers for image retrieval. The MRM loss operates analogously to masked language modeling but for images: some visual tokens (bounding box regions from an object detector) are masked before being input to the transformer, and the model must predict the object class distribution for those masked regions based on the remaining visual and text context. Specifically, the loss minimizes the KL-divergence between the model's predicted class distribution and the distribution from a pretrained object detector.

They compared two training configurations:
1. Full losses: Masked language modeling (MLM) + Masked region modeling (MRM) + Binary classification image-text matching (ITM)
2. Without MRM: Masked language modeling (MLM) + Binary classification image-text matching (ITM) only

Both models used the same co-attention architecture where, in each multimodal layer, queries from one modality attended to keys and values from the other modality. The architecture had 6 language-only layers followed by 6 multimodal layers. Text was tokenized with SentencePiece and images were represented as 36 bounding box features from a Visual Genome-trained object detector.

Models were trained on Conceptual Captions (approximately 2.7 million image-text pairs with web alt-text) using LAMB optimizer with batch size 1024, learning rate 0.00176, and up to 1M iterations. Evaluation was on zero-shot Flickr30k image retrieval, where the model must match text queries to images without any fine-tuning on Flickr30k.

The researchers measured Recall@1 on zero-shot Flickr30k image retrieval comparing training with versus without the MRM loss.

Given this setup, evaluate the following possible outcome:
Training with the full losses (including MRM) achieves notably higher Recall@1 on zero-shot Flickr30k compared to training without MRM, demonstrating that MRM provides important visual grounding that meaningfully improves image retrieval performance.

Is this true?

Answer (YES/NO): NO